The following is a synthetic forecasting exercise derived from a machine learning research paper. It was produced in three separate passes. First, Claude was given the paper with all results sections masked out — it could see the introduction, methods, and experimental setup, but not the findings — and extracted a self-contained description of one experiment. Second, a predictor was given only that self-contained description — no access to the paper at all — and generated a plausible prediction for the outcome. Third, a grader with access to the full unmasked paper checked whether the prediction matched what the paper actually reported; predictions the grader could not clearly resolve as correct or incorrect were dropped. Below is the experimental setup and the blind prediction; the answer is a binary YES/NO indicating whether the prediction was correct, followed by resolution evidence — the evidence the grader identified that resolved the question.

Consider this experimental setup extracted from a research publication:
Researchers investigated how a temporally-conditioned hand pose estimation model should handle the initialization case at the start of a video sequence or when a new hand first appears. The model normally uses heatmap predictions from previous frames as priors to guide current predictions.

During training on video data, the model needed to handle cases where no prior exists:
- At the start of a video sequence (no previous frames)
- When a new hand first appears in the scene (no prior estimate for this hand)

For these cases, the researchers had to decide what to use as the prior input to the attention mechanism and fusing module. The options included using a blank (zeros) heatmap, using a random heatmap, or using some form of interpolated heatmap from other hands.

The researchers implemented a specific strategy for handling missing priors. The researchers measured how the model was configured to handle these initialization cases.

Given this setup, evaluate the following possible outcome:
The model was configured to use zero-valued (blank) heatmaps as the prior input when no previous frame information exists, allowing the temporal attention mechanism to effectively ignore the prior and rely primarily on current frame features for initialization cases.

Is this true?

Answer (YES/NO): YES